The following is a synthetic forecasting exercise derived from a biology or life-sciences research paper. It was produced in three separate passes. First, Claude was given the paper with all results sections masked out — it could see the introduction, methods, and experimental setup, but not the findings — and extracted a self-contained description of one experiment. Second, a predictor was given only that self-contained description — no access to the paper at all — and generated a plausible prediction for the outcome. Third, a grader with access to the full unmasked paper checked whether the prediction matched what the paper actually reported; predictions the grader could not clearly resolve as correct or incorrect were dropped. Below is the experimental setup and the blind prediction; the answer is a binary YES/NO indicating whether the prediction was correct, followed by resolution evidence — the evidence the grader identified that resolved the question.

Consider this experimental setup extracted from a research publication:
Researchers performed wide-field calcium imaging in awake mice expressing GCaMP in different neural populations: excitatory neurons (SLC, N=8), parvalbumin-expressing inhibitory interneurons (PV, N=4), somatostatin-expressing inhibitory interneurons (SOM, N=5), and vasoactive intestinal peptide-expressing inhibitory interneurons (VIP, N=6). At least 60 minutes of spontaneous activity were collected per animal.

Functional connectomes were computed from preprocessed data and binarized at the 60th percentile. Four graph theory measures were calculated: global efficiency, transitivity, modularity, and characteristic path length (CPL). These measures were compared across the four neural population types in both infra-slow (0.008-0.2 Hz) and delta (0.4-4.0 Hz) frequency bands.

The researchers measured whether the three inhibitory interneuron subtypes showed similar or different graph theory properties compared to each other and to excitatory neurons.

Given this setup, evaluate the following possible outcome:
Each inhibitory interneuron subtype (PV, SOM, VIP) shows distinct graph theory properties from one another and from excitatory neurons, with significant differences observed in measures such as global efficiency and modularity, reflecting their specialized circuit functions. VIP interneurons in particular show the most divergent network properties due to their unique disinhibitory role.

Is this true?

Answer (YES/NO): NO